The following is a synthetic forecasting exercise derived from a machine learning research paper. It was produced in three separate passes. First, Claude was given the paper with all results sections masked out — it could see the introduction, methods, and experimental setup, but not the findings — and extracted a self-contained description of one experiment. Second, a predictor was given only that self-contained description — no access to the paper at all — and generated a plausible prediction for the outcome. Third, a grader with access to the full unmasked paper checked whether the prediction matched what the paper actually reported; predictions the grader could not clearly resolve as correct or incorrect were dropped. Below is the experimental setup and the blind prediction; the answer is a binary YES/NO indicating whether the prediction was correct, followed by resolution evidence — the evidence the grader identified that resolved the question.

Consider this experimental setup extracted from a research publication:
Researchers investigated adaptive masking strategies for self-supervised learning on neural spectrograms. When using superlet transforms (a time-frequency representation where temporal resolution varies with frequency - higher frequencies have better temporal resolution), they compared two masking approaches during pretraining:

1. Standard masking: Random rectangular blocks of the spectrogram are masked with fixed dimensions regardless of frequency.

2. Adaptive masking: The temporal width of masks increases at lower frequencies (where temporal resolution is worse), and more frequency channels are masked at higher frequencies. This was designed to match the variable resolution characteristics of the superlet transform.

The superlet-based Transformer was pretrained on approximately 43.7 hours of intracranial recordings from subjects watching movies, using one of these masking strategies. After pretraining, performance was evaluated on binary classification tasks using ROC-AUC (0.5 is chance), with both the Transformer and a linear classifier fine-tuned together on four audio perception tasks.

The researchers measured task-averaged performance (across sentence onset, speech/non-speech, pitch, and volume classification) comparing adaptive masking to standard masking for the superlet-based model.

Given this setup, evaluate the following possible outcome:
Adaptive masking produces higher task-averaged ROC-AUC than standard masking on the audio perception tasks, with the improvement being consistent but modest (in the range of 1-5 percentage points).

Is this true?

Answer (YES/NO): NO